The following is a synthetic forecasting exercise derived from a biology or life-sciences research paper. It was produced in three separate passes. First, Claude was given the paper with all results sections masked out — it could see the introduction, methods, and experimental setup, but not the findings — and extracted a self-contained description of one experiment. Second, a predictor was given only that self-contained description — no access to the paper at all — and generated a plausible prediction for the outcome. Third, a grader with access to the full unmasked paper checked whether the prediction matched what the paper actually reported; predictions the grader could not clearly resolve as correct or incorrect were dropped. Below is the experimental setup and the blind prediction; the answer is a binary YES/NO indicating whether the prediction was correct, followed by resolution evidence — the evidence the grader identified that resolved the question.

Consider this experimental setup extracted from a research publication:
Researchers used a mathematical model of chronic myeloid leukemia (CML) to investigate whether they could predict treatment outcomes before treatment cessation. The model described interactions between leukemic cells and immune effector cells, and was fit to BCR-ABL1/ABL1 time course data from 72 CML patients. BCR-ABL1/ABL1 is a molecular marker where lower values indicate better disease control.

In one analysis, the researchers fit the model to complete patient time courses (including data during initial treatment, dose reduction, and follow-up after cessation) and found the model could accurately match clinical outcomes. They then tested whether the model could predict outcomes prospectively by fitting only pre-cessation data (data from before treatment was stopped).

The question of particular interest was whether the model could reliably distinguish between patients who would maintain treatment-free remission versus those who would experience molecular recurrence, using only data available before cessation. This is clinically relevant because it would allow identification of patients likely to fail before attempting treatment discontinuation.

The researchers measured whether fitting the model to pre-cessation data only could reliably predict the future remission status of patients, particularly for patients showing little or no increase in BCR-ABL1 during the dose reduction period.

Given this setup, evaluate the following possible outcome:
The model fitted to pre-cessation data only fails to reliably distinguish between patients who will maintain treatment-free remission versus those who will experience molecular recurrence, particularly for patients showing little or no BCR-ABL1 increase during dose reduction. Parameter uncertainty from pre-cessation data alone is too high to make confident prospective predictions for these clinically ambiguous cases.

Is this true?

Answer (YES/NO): YES